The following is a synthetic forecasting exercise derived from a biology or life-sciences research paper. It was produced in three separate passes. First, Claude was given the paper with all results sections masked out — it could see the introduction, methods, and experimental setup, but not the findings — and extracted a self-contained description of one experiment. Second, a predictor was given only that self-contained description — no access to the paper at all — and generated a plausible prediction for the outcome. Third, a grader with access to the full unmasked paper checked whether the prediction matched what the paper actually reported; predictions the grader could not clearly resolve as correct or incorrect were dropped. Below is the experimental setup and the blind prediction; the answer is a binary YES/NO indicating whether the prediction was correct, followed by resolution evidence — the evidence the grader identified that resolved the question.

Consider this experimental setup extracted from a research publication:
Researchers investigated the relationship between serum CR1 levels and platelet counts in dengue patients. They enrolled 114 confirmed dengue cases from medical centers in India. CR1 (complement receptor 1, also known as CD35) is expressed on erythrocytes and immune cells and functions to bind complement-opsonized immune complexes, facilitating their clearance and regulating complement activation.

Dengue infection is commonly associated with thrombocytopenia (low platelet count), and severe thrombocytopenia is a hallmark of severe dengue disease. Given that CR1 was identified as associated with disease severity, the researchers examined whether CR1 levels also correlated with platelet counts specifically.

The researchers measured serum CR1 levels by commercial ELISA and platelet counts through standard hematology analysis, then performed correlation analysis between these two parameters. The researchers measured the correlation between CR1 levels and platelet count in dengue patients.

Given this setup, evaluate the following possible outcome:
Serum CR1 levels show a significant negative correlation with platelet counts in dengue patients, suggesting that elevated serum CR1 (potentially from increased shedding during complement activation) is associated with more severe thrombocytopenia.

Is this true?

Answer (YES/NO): NO